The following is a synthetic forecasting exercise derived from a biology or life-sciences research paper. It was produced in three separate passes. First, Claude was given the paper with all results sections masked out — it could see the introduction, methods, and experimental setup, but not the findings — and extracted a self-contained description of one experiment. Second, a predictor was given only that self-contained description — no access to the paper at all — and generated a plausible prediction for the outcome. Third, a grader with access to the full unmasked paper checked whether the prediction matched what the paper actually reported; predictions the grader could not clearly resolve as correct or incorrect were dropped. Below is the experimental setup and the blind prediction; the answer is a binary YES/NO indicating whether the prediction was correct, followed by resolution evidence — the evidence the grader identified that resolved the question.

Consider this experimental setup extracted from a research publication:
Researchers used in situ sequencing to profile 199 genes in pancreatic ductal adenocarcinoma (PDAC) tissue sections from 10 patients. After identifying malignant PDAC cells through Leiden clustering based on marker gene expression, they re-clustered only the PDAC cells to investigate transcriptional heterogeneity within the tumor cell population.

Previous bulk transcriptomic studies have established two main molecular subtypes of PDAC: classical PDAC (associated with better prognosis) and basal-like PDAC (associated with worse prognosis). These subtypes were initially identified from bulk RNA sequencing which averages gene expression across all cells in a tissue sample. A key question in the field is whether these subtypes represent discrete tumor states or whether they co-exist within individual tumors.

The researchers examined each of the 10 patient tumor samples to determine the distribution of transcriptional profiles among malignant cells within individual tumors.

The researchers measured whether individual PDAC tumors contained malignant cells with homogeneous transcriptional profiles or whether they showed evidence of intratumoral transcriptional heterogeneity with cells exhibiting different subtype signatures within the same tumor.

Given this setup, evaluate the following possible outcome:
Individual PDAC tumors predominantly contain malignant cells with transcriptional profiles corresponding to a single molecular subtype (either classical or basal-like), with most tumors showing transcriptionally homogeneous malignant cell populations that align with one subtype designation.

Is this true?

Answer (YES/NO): NO